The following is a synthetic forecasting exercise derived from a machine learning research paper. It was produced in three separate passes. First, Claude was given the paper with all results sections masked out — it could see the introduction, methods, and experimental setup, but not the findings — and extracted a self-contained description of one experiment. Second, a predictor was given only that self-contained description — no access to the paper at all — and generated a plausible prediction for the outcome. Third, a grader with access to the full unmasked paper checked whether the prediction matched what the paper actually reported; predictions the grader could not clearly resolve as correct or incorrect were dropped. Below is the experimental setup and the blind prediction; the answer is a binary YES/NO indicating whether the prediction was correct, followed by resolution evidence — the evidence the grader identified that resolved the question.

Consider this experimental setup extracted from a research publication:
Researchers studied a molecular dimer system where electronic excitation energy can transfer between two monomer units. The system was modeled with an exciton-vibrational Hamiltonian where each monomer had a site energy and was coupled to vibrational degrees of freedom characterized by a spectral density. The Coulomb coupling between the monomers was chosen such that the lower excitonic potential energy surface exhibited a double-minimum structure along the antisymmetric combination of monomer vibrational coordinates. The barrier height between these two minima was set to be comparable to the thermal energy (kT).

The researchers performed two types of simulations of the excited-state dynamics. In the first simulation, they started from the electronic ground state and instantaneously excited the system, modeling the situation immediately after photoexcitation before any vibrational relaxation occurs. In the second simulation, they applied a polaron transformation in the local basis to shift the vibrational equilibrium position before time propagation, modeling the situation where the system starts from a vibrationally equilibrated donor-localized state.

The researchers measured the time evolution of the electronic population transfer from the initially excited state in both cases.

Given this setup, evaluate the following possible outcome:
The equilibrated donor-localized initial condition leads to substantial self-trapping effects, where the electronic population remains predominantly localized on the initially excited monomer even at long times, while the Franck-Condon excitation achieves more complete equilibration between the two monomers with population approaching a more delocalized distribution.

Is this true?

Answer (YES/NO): NO